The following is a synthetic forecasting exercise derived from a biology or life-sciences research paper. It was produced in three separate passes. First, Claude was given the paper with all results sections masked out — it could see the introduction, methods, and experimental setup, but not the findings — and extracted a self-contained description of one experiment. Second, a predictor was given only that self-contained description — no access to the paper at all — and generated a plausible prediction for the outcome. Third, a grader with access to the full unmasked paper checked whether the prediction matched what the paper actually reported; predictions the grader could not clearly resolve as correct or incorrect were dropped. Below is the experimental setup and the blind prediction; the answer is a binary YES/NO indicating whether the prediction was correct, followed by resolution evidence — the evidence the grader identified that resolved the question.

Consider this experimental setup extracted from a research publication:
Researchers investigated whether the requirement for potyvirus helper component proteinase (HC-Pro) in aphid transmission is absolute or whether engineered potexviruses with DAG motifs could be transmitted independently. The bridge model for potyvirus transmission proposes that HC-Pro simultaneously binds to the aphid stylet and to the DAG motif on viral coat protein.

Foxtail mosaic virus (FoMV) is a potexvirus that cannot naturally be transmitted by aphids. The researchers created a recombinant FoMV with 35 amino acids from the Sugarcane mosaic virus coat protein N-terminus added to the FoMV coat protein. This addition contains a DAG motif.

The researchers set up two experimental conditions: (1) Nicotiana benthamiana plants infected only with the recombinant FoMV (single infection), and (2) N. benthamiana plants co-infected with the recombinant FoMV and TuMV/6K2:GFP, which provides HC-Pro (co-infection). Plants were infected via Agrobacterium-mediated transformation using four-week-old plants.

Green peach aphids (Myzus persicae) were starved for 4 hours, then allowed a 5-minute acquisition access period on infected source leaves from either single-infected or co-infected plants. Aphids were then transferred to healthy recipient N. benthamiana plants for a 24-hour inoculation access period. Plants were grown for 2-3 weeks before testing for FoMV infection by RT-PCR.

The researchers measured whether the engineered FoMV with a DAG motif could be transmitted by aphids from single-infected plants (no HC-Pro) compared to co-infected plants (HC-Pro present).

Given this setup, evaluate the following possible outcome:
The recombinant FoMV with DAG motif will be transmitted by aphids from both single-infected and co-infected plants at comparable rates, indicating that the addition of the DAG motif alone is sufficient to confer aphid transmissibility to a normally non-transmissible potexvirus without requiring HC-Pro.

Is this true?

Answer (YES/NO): NO